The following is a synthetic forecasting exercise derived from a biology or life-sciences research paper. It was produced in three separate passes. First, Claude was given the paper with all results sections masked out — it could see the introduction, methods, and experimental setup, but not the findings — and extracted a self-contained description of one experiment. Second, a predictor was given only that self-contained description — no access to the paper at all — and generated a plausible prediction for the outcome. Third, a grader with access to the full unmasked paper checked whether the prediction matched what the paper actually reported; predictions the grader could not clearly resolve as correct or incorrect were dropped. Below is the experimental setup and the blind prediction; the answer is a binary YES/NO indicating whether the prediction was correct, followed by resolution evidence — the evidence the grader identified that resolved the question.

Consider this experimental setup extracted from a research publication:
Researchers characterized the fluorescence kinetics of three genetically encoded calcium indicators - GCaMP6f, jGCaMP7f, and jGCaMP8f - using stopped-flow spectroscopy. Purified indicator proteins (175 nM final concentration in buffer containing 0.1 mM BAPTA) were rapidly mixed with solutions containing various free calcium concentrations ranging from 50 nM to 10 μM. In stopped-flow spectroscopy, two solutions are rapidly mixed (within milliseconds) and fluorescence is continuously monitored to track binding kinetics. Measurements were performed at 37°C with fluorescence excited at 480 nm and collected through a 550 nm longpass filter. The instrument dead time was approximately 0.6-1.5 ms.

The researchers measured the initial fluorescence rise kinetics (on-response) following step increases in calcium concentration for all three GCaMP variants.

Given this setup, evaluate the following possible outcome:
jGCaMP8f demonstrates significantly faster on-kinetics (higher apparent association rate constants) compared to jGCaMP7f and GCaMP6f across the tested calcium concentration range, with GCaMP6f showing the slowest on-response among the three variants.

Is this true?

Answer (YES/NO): YES